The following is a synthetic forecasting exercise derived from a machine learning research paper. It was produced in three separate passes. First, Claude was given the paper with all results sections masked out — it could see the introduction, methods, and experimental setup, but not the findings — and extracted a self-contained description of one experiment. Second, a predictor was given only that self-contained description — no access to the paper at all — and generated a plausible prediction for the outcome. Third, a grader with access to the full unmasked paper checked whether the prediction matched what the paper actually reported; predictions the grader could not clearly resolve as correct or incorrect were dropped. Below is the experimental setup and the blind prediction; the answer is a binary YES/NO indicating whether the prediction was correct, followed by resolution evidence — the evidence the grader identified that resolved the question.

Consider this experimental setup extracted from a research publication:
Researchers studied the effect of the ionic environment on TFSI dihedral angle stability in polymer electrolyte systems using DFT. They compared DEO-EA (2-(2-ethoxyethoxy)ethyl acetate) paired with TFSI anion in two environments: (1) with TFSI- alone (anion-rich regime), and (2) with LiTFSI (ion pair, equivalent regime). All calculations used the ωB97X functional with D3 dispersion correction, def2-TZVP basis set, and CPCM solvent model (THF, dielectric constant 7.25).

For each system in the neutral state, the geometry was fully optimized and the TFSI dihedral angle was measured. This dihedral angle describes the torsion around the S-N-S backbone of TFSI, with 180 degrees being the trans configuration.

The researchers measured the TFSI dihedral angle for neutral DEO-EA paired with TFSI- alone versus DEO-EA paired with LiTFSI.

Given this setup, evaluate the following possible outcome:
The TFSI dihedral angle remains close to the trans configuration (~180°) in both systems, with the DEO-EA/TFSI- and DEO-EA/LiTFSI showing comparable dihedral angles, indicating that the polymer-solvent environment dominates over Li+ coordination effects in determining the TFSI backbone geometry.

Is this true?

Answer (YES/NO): NO